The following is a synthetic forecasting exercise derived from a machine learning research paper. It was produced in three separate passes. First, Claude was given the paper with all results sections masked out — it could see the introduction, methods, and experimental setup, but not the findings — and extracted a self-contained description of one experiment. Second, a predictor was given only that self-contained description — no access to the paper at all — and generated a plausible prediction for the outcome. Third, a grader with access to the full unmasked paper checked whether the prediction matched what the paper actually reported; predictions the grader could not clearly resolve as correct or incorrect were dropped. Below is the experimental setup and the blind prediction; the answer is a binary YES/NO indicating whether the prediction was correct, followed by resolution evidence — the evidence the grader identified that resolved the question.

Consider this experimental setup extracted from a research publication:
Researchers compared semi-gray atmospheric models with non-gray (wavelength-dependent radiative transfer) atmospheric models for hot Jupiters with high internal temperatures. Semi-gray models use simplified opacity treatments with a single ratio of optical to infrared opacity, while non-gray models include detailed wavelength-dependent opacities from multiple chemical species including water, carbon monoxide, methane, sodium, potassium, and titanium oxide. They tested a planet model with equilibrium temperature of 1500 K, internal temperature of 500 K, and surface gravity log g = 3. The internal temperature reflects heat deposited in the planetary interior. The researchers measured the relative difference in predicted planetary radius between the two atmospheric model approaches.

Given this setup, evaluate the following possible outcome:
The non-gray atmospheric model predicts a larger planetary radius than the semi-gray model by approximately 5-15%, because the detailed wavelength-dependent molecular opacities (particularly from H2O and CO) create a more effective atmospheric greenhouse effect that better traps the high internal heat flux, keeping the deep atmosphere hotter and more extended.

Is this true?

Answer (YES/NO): NO